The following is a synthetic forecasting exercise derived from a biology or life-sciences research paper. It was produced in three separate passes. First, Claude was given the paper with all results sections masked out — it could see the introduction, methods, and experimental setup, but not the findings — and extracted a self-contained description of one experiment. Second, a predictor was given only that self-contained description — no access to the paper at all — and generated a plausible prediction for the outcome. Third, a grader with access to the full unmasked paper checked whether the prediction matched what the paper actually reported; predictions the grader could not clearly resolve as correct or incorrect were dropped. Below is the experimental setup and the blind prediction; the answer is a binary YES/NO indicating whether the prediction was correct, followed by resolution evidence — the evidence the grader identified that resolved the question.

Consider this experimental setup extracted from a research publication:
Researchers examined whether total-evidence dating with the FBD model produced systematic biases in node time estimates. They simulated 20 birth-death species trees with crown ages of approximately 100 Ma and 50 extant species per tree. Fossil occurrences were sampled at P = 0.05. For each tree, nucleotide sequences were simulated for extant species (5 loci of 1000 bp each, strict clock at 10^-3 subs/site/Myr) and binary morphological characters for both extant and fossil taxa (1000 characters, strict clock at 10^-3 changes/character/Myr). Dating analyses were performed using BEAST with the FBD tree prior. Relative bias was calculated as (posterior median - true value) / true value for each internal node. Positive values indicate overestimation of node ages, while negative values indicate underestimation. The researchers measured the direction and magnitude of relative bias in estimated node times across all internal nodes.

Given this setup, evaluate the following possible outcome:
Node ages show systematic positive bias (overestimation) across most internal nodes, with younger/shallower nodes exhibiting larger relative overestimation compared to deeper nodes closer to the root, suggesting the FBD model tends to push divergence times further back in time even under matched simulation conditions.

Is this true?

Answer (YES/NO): NO